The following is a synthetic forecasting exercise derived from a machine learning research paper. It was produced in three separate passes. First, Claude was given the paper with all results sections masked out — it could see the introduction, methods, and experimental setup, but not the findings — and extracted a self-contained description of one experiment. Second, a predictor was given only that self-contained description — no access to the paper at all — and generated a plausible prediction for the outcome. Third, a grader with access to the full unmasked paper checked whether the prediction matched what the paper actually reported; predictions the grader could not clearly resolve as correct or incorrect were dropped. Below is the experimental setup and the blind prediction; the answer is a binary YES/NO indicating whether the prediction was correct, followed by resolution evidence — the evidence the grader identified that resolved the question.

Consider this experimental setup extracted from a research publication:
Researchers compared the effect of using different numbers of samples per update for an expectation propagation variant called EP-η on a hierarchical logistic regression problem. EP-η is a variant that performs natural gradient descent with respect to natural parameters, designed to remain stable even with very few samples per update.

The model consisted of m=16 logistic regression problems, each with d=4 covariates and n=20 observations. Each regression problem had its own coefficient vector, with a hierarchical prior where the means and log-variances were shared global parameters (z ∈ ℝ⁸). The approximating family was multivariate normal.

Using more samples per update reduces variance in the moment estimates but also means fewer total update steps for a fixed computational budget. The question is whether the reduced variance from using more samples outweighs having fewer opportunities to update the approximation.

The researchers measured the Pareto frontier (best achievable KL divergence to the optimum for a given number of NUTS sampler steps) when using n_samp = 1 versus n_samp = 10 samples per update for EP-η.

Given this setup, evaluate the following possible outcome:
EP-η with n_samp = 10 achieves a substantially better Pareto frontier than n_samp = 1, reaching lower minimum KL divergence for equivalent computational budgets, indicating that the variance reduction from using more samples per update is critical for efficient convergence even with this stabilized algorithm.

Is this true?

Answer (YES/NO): NO